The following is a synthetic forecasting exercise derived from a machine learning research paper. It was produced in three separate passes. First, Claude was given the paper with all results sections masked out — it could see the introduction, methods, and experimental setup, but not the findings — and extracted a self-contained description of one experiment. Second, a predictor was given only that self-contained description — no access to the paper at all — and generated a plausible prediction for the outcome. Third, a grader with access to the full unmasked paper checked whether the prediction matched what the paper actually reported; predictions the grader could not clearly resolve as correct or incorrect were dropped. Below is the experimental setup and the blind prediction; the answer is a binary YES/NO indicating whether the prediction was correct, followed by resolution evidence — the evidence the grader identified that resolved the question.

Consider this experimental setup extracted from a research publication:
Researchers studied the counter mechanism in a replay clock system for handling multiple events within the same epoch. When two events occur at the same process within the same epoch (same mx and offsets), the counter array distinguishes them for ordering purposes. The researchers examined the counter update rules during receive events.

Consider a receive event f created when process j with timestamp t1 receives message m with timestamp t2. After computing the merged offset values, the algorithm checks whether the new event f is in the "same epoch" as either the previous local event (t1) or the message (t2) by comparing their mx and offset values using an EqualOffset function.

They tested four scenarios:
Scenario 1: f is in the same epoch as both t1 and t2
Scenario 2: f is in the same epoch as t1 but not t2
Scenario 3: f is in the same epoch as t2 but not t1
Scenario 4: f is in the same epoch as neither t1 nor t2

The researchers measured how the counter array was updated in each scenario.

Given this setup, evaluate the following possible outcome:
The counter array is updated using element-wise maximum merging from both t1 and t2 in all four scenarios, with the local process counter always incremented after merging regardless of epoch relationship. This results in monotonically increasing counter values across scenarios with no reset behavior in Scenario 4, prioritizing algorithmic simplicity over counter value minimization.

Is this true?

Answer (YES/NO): NO